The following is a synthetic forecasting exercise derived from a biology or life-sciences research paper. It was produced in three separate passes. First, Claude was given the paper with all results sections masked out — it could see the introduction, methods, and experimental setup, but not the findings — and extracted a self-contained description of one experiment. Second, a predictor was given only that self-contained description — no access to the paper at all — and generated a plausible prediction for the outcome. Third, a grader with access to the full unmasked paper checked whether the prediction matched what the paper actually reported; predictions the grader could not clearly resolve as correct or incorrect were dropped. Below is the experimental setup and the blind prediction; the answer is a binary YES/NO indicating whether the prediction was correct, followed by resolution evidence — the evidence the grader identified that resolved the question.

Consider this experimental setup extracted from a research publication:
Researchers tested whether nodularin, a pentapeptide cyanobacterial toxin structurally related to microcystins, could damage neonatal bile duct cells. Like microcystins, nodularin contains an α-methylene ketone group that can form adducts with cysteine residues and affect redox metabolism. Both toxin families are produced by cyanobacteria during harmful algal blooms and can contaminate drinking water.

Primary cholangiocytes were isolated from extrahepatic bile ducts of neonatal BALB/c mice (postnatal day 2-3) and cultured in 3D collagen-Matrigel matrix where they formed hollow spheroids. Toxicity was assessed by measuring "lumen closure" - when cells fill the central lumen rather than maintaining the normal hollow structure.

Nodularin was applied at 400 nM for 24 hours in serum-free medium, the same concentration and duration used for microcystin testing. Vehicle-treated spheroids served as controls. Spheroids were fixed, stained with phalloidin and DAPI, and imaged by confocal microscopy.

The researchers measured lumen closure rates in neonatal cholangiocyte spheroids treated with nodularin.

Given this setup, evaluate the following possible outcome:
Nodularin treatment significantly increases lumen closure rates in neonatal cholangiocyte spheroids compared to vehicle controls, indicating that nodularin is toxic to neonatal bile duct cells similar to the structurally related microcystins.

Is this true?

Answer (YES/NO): NO